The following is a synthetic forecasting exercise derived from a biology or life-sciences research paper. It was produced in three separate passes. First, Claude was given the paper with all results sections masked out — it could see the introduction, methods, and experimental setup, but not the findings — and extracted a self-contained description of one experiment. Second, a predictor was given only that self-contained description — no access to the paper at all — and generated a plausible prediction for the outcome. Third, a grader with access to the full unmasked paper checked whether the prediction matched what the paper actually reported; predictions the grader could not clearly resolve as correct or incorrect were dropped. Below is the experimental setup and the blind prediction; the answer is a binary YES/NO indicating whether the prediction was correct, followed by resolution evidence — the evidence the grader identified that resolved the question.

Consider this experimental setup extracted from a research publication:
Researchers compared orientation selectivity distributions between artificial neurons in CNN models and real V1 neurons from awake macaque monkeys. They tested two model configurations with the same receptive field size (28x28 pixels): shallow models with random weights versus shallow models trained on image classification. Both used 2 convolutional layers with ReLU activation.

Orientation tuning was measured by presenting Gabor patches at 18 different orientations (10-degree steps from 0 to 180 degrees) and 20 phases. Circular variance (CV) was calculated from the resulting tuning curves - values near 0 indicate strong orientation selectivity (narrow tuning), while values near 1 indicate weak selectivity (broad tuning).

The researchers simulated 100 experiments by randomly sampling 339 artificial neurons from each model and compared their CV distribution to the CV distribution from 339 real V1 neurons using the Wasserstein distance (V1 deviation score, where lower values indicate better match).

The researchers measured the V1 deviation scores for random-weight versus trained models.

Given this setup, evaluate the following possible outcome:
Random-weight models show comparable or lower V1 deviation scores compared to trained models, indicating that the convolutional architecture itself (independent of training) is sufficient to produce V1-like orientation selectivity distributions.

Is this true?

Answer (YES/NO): NO